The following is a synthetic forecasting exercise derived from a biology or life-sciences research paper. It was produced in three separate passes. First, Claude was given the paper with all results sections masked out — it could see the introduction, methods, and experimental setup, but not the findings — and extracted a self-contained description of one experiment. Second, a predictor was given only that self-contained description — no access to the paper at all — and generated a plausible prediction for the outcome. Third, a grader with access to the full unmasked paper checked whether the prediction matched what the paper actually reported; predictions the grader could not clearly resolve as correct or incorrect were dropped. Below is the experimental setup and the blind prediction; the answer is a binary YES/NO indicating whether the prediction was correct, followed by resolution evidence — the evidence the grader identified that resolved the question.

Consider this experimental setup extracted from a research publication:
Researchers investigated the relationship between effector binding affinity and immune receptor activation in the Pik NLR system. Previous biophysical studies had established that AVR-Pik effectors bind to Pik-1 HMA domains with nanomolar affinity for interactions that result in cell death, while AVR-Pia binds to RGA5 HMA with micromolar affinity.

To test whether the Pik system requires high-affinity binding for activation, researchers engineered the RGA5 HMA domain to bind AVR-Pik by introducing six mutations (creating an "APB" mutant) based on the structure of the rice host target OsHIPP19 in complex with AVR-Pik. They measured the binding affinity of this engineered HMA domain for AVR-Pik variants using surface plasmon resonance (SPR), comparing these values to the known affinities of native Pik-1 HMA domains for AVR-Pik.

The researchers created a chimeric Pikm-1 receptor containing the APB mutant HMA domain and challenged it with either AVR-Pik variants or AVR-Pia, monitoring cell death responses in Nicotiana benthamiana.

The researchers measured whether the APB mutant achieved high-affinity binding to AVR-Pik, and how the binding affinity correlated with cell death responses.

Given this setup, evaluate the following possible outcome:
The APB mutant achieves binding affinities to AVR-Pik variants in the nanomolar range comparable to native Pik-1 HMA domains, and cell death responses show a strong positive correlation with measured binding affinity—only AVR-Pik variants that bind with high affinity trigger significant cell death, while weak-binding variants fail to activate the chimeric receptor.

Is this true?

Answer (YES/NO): YES